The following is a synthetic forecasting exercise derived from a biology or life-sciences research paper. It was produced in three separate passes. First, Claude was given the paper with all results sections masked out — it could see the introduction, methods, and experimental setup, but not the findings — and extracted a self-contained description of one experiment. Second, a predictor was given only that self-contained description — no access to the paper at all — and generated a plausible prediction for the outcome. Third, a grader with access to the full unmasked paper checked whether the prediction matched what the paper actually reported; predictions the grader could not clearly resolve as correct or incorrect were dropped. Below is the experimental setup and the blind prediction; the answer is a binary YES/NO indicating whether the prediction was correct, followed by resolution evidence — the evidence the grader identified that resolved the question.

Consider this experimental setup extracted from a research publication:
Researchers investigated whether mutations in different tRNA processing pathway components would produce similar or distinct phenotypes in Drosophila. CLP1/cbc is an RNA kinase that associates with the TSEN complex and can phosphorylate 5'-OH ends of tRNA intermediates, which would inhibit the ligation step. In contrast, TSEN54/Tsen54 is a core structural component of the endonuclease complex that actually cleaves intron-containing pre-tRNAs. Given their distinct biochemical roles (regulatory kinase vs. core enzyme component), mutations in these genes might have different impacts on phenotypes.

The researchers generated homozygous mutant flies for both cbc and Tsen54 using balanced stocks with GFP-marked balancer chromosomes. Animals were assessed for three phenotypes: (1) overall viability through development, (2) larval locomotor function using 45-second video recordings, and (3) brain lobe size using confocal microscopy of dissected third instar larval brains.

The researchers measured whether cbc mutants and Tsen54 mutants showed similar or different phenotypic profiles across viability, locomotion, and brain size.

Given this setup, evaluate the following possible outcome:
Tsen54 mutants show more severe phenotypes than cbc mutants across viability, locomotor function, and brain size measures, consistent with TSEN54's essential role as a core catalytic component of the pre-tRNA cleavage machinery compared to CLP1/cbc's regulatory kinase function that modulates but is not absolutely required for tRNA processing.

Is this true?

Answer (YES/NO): NO